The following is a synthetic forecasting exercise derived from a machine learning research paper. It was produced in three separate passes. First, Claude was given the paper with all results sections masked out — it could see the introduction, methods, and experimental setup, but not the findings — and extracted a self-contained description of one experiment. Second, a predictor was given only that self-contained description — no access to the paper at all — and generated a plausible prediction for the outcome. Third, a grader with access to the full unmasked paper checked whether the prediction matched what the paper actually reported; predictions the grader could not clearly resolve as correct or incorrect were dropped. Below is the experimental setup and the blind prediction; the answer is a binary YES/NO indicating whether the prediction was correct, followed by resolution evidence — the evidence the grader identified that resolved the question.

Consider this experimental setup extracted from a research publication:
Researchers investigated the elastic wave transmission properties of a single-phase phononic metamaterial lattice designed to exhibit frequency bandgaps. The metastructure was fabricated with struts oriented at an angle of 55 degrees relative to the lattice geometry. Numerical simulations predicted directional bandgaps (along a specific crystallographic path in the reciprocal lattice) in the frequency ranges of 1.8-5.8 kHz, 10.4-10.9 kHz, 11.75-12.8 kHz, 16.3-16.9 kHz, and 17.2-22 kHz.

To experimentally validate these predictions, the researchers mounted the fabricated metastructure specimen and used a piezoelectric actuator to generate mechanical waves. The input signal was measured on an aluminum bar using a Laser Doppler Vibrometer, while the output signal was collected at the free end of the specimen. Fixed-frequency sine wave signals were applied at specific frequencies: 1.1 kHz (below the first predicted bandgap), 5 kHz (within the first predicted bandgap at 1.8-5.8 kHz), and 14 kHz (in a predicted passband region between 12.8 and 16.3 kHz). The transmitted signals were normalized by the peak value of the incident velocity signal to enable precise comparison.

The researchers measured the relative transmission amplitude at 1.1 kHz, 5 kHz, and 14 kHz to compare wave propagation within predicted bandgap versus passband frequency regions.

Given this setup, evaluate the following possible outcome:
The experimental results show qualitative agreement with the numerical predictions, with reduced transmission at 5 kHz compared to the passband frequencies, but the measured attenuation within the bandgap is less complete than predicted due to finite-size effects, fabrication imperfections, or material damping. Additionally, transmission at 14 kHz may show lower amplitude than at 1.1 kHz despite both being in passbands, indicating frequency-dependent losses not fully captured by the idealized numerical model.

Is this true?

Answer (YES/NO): NO